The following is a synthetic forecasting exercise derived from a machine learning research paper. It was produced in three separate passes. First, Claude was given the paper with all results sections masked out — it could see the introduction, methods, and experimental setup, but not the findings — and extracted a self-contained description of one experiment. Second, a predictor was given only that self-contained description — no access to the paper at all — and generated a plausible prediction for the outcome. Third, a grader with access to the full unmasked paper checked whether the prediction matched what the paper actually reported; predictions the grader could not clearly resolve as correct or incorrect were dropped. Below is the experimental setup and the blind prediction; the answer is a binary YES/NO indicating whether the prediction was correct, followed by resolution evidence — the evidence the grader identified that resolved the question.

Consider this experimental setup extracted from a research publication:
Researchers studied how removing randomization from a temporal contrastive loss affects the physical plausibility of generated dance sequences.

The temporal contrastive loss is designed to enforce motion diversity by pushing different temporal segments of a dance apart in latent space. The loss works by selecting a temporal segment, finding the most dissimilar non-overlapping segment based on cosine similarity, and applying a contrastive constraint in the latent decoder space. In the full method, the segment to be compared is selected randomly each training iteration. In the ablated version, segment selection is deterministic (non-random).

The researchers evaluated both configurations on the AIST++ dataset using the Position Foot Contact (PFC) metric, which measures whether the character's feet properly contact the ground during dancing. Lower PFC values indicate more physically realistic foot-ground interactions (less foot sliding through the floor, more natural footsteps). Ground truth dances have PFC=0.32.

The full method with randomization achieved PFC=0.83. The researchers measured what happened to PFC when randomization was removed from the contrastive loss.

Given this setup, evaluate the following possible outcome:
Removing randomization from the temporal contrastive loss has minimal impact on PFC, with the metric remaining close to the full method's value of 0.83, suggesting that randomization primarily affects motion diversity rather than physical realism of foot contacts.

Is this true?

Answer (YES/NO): NO